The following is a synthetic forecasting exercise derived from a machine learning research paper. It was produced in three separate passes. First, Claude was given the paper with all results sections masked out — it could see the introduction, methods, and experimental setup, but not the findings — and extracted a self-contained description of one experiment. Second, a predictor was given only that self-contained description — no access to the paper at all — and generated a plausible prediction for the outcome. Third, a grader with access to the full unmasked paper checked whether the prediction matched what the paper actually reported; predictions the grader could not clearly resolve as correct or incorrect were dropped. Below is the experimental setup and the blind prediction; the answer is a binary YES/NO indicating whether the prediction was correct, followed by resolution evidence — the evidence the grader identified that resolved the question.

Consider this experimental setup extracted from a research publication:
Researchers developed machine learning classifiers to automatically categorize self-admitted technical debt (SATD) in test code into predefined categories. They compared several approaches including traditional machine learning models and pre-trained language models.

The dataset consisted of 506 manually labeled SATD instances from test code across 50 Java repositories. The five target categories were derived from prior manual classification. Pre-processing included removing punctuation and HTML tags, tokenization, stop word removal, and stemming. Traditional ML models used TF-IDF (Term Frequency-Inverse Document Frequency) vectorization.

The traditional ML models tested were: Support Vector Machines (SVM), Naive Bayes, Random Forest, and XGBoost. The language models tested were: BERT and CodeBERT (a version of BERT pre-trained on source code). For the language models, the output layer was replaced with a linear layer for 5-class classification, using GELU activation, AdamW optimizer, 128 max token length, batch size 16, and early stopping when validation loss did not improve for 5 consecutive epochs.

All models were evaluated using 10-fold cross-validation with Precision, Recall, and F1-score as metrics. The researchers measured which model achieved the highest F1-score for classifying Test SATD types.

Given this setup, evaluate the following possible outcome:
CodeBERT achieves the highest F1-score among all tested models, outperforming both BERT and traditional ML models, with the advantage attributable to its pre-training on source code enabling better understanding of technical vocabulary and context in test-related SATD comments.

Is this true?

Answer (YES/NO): YES